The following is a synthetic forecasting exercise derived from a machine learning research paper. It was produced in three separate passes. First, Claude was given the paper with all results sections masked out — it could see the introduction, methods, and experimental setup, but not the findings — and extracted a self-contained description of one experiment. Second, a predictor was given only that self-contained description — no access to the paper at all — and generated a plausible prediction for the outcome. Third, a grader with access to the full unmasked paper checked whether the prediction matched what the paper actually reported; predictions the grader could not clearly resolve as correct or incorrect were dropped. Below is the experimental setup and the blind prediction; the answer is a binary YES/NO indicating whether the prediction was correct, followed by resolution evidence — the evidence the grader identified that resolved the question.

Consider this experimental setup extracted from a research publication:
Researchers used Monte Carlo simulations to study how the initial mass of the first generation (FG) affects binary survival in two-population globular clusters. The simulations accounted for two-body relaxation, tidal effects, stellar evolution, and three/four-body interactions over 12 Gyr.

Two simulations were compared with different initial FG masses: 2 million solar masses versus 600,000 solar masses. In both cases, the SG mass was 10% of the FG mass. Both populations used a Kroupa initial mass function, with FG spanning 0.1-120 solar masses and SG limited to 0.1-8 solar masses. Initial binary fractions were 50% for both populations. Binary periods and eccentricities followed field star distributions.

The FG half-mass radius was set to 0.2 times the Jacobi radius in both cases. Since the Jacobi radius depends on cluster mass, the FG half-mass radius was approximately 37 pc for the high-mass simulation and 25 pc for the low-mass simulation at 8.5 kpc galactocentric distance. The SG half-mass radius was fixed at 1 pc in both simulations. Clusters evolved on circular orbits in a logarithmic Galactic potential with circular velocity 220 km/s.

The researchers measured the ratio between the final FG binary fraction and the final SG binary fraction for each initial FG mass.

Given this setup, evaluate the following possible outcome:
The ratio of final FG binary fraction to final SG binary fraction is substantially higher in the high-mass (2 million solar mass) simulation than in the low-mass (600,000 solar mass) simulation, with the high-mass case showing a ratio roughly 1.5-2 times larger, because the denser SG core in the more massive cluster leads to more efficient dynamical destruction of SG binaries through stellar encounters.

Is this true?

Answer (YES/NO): YES